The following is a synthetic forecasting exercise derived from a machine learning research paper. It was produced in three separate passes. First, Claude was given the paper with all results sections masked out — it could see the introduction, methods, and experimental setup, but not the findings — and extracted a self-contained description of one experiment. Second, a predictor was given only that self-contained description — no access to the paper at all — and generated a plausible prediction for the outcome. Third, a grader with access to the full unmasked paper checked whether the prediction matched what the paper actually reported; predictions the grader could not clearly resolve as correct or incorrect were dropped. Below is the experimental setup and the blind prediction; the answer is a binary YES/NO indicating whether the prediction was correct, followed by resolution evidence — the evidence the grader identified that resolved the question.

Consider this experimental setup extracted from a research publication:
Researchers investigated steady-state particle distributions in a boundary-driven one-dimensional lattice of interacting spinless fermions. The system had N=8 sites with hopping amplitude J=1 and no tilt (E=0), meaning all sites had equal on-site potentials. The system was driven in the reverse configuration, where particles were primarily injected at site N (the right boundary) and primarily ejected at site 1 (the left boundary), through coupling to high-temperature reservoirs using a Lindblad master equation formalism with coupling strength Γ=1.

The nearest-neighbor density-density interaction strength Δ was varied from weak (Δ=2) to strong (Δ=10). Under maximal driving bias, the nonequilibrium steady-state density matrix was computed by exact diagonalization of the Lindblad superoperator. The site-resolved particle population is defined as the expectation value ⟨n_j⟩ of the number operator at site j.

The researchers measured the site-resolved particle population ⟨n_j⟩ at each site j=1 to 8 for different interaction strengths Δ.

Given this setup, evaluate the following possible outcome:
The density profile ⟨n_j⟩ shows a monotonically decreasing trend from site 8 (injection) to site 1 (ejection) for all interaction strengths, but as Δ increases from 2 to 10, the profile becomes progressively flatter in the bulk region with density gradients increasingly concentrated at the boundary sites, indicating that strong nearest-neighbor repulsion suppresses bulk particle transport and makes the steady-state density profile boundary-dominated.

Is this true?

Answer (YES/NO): NO